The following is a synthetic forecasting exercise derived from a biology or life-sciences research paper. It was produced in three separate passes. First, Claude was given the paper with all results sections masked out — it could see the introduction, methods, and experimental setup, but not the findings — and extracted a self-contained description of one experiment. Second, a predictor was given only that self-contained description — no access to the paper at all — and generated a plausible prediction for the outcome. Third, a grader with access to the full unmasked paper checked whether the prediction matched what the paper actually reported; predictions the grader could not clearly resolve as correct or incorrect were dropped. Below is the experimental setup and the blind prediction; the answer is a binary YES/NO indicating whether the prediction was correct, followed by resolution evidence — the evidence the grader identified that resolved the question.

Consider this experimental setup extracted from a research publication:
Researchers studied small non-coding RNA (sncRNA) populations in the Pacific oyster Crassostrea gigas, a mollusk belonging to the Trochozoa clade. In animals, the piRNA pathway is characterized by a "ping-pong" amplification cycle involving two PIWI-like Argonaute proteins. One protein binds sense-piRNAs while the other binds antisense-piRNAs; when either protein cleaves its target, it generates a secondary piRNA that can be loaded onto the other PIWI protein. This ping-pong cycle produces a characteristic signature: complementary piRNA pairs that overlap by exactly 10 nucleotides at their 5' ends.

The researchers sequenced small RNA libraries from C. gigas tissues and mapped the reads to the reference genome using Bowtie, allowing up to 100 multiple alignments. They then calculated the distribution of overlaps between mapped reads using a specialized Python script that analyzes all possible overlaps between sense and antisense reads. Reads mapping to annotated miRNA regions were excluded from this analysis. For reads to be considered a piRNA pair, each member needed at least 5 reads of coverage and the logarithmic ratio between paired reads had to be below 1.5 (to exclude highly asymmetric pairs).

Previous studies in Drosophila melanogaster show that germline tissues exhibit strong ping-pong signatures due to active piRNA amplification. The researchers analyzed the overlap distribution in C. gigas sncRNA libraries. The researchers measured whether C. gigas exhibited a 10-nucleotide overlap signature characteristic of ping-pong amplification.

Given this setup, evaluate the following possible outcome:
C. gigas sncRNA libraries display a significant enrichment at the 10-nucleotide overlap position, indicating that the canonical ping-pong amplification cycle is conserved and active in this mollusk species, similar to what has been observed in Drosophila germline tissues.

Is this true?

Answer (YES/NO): YES